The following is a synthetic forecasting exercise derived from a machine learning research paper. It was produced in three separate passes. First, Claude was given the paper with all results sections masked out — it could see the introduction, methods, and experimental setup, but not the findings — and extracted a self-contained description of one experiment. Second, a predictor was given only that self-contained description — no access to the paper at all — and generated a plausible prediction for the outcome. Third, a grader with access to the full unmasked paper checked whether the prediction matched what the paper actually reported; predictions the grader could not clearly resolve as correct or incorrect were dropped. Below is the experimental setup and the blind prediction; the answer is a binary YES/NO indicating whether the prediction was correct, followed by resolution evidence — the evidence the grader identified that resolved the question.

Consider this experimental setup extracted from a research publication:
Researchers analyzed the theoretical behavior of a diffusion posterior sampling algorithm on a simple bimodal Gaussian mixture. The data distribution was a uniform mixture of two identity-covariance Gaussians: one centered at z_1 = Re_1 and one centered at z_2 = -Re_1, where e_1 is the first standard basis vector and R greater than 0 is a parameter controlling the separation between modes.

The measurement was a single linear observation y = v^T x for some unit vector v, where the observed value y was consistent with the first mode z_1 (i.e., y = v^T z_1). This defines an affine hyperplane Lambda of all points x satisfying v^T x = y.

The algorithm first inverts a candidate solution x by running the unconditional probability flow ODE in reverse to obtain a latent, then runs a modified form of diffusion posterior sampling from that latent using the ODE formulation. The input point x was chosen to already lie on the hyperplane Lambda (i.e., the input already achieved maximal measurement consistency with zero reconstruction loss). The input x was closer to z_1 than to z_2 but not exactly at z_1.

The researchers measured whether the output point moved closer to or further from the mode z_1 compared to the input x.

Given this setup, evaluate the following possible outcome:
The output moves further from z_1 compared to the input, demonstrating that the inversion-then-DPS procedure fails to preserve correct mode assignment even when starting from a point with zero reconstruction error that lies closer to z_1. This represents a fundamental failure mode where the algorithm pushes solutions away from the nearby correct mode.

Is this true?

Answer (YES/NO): NO